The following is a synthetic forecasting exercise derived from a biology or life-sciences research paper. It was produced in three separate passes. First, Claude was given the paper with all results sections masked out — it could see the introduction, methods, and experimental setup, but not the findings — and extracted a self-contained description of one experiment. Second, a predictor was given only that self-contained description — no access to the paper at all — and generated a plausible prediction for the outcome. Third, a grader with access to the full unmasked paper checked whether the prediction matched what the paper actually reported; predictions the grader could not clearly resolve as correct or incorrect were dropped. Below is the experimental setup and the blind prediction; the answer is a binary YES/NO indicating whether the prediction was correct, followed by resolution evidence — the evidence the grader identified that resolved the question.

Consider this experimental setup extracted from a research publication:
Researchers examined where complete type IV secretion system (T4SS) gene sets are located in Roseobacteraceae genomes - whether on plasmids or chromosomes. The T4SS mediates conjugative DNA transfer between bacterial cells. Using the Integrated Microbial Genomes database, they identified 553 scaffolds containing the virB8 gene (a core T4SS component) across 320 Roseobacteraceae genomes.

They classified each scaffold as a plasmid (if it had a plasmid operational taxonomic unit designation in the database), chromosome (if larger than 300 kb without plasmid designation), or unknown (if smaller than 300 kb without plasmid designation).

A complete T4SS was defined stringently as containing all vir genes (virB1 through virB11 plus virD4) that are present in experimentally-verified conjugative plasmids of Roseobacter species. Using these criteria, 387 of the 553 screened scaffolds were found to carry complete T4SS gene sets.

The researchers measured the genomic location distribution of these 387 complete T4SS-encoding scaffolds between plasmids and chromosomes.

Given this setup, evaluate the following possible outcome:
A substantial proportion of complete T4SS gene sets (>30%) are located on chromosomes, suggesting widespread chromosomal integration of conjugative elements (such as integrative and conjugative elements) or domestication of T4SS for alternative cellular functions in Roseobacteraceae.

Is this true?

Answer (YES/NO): NO